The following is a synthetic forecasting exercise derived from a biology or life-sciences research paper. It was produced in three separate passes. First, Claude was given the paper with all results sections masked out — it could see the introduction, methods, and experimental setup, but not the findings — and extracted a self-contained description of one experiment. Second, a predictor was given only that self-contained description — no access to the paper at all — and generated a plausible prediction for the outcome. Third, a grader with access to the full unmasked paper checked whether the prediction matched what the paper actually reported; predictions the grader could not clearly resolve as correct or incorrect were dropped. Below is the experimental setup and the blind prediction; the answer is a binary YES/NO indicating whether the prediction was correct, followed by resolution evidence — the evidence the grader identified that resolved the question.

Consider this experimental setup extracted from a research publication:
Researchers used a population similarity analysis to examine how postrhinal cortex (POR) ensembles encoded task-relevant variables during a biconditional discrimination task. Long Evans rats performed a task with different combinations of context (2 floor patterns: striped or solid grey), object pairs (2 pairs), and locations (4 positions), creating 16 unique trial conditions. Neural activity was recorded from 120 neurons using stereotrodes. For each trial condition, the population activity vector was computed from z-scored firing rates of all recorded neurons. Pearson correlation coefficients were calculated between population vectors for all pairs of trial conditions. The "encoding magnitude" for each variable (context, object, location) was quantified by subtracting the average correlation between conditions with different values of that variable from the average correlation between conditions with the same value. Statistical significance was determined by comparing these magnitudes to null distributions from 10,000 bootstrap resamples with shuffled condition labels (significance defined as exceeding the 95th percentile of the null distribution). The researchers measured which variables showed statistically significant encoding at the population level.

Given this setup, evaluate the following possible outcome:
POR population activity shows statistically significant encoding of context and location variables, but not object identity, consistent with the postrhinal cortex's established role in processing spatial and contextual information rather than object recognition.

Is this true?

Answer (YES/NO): YES